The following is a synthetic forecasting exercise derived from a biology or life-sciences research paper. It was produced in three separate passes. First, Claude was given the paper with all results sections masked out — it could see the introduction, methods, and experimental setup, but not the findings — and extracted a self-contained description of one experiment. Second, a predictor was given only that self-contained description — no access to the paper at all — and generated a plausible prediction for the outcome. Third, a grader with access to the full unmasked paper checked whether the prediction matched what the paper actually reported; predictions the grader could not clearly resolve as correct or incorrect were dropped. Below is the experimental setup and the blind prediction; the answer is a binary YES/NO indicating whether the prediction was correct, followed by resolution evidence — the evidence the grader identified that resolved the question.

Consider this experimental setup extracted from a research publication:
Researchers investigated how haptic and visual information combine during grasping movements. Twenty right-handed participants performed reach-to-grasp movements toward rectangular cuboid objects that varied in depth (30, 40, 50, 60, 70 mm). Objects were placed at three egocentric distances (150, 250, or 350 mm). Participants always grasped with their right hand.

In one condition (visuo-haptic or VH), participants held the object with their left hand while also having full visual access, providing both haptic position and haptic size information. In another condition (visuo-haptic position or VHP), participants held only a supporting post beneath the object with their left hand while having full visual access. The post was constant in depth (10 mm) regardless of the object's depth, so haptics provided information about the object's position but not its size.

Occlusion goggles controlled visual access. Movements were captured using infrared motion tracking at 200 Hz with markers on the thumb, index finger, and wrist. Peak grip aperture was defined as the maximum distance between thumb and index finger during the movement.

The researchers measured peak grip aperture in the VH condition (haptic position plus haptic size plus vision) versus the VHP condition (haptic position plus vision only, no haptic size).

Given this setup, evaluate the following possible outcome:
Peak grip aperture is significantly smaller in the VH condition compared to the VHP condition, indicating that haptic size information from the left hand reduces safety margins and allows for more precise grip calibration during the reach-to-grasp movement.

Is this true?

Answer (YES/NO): NO